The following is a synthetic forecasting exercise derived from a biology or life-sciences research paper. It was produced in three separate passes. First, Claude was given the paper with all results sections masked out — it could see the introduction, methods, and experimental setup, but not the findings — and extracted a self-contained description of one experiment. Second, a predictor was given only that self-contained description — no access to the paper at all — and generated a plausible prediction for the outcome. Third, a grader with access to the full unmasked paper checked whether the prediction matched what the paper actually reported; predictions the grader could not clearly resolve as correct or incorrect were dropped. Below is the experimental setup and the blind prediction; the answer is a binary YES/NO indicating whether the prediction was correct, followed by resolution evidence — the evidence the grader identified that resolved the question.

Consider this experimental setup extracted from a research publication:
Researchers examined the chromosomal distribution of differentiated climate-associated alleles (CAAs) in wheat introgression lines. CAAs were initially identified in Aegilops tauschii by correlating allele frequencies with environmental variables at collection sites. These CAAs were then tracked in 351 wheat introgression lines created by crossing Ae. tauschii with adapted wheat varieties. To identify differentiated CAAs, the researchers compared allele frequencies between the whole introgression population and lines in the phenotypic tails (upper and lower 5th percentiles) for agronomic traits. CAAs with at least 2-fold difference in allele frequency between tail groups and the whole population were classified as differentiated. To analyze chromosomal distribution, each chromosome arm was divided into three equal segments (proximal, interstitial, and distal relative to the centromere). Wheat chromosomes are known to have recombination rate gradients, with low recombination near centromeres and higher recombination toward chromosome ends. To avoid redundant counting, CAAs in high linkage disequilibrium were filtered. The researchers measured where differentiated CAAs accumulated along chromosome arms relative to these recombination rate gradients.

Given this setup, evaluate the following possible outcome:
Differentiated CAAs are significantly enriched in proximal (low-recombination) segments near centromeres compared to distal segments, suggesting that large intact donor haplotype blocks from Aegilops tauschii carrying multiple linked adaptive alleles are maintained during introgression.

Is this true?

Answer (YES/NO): NO